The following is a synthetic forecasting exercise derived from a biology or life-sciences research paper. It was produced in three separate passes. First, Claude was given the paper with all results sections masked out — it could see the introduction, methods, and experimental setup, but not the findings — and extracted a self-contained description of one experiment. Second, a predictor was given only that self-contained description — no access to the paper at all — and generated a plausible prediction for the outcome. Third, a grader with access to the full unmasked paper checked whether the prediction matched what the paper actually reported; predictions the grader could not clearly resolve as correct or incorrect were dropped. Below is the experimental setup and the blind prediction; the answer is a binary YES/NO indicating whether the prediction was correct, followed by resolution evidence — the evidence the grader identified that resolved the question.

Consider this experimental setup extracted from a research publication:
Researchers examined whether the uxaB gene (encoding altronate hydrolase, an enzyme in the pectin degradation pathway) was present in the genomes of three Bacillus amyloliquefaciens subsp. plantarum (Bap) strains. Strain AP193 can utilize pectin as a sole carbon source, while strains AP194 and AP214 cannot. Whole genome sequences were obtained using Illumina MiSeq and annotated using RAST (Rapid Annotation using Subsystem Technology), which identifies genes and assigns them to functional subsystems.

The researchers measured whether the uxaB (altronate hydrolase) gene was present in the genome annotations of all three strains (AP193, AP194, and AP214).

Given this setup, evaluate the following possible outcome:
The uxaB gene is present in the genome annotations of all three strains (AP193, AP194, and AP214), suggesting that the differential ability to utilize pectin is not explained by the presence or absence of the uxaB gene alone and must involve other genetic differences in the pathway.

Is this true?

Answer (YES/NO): NO